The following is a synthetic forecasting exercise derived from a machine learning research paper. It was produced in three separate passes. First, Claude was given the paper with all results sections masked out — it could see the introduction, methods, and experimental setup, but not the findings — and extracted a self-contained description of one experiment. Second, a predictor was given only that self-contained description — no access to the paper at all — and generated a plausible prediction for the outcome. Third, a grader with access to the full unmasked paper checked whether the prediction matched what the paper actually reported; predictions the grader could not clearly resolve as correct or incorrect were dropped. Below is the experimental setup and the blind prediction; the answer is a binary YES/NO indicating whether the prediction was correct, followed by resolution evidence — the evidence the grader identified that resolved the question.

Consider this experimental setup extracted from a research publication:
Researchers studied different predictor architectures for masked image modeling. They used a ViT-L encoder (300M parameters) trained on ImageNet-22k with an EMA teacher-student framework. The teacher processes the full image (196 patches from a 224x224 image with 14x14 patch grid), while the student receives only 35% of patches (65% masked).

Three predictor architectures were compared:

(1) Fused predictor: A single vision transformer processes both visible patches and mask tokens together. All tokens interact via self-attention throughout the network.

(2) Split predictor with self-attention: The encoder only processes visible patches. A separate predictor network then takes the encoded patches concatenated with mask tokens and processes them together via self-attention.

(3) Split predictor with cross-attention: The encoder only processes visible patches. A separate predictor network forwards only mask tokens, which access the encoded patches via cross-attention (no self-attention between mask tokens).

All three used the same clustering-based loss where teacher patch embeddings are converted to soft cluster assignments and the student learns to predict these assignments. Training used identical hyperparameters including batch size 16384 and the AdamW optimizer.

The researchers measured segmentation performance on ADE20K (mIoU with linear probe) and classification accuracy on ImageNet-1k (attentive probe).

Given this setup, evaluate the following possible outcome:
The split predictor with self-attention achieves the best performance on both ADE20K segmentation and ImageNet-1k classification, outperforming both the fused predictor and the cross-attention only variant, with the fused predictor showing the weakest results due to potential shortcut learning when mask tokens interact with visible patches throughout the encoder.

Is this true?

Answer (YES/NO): NO